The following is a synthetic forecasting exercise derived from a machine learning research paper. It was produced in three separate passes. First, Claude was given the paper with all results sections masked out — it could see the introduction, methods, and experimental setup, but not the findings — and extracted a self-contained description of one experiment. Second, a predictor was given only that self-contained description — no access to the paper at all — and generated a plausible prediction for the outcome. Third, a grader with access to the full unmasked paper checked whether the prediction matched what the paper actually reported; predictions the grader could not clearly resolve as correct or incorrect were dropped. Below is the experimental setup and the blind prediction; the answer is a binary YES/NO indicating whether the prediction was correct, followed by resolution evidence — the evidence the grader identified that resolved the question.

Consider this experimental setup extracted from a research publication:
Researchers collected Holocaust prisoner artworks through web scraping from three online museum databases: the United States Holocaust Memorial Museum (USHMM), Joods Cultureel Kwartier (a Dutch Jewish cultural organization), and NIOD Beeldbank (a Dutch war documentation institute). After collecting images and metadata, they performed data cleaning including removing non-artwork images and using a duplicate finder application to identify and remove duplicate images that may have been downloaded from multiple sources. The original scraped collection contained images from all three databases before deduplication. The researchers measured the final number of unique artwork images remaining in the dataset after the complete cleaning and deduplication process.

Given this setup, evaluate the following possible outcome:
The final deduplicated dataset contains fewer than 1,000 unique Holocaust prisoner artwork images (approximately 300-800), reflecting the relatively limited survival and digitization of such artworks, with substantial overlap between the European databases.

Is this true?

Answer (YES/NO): NO